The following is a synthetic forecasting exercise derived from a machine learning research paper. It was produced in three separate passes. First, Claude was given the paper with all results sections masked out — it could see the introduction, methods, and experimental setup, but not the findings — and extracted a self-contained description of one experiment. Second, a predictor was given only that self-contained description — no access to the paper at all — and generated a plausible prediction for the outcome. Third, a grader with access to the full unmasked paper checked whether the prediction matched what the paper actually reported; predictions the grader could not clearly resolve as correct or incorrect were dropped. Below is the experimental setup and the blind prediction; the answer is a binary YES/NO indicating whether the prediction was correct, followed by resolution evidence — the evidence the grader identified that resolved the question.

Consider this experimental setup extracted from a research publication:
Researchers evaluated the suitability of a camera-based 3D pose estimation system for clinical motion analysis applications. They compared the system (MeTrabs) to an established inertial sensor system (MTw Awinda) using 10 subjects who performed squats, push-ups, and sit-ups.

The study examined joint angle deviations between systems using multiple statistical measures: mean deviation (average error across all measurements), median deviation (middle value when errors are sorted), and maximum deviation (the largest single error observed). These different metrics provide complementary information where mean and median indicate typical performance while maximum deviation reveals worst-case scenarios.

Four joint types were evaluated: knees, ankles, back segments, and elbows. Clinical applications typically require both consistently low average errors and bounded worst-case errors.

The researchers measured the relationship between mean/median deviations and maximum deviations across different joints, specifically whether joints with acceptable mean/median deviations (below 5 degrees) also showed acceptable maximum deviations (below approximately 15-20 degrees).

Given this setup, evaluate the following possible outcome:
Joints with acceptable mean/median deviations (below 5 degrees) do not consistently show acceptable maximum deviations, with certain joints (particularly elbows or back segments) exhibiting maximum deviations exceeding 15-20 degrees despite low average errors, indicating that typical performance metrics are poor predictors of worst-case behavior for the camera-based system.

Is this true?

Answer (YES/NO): YES